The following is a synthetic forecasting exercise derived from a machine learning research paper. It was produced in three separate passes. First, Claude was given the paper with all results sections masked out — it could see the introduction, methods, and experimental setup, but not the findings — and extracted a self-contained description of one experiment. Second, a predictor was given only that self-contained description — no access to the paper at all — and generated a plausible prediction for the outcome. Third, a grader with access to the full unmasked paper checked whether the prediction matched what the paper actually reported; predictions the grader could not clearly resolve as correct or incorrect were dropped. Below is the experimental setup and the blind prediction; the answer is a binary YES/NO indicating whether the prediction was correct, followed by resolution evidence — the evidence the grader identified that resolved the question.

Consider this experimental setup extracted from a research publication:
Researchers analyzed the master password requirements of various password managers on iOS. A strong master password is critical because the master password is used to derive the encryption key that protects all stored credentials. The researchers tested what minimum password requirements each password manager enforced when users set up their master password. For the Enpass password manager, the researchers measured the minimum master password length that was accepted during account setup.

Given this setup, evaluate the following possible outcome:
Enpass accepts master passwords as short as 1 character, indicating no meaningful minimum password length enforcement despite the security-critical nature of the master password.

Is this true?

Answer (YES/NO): YES